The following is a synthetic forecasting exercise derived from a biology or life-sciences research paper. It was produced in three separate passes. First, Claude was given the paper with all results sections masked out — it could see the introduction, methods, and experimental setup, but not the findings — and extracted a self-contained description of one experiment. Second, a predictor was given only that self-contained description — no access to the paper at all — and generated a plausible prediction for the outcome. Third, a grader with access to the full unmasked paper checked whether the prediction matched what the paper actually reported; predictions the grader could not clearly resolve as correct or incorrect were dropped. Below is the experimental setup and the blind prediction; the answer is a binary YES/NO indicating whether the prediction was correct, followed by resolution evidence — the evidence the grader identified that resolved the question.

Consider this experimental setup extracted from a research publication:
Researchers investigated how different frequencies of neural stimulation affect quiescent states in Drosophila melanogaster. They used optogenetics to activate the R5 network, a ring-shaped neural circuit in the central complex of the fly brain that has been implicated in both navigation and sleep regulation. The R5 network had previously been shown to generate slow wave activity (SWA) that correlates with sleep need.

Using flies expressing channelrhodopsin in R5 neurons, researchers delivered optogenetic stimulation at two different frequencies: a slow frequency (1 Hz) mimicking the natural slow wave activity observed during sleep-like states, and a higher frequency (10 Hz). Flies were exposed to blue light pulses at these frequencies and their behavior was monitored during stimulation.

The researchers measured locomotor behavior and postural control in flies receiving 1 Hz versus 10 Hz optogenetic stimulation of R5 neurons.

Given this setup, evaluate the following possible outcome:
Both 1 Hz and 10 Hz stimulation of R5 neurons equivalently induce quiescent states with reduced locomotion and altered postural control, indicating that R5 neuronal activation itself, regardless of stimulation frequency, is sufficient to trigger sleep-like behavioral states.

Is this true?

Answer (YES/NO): NO